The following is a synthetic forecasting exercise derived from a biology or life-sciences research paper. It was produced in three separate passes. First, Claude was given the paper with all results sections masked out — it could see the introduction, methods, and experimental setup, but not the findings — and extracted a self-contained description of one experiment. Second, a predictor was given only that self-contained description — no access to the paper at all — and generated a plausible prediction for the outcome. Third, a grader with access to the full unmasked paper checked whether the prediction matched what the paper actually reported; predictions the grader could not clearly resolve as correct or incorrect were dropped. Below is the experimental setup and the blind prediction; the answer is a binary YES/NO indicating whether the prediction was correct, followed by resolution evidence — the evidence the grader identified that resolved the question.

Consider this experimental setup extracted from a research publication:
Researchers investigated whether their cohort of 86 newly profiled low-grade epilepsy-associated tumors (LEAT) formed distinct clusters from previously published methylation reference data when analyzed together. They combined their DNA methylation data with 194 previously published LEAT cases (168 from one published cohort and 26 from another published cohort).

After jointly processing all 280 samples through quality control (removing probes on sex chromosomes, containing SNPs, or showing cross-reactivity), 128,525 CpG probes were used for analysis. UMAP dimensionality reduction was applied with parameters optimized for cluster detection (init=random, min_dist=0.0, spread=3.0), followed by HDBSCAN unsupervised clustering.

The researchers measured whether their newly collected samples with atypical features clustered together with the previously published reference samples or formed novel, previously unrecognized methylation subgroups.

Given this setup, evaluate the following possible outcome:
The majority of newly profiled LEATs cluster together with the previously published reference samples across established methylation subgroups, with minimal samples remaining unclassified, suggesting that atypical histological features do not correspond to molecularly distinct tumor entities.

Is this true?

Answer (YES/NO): NO